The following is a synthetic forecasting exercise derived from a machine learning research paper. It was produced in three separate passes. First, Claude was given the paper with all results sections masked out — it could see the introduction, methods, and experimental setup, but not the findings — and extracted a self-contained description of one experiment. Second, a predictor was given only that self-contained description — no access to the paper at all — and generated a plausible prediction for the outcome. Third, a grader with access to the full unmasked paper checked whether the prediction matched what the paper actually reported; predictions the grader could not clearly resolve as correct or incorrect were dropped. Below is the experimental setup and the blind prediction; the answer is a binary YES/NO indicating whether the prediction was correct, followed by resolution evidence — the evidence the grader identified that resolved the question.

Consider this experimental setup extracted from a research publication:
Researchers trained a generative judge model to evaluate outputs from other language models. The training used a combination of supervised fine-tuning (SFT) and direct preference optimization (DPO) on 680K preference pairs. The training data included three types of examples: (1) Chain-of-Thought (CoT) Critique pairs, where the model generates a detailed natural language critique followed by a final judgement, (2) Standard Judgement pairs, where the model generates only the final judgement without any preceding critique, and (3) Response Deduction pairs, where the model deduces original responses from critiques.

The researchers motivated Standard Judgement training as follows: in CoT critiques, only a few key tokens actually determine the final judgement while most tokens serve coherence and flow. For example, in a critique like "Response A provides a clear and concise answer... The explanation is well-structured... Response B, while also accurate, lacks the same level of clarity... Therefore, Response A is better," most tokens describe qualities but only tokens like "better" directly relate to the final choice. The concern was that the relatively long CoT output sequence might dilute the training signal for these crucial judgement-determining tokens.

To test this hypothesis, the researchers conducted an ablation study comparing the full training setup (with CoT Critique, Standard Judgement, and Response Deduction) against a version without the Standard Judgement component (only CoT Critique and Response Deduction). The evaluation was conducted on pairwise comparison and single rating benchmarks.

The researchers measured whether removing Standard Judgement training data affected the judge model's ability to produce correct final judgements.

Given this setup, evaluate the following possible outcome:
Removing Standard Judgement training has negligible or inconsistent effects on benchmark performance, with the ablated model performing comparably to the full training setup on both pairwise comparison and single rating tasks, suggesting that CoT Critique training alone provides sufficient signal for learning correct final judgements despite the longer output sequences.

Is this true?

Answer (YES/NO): NO